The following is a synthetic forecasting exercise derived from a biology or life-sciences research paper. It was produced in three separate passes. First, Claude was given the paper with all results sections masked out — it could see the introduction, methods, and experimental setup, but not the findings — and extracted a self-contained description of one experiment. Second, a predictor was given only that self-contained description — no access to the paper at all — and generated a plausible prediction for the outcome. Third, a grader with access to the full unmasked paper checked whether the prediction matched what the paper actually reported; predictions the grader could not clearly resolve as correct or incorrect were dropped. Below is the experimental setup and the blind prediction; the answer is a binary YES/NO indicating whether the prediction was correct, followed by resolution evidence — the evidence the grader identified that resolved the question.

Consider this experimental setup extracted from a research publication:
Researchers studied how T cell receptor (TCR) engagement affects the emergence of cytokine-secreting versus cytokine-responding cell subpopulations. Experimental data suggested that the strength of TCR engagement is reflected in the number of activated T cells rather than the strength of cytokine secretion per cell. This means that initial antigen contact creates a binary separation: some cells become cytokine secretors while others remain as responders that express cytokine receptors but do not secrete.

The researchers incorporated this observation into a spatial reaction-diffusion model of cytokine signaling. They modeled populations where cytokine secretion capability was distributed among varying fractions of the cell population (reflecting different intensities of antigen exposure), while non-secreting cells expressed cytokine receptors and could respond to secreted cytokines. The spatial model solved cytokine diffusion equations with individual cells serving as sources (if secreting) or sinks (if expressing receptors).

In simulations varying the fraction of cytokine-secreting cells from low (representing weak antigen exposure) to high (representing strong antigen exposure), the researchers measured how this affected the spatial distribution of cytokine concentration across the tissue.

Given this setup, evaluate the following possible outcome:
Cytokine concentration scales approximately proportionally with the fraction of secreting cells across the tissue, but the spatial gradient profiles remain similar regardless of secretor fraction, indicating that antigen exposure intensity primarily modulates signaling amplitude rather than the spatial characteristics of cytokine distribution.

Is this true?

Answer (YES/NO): NO